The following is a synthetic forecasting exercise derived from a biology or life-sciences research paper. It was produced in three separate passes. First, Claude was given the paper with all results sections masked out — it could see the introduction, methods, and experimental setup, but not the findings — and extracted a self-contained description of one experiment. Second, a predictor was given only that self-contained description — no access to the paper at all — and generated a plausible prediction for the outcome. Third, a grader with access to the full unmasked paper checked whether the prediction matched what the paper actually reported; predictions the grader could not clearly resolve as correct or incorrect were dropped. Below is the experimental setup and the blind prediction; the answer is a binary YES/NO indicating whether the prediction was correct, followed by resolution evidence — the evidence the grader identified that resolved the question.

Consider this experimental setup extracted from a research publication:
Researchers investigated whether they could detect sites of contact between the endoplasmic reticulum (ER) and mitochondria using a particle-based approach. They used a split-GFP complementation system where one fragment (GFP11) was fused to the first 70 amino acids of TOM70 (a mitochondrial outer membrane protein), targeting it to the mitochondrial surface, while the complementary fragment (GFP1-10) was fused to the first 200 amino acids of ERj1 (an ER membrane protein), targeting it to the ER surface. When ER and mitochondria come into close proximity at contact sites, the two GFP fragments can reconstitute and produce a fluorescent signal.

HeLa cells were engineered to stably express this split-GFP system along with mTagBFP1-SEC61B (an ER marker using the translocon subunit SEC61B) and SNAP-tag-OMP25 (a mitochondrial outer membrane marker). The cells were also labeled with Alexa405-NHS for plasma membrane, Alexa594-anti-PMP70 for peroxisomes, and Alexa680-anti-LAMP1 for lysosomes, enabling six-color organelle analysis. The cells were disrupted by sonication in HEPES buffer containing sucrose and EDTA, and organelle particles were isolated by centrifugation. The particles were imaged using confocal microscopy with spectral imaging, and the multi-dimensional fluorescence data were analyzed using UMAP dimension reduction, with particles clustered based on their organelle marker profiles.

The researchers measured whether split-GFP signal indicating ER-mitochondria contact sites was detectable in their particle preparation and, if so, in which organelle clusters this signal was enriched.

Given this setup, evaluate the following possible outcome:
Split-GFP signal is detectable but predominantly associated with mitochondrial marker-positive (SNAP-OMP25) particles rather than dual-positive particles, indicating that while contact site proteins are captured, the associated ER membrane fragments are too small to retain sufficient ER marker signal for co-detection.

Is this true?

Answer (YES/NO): NO